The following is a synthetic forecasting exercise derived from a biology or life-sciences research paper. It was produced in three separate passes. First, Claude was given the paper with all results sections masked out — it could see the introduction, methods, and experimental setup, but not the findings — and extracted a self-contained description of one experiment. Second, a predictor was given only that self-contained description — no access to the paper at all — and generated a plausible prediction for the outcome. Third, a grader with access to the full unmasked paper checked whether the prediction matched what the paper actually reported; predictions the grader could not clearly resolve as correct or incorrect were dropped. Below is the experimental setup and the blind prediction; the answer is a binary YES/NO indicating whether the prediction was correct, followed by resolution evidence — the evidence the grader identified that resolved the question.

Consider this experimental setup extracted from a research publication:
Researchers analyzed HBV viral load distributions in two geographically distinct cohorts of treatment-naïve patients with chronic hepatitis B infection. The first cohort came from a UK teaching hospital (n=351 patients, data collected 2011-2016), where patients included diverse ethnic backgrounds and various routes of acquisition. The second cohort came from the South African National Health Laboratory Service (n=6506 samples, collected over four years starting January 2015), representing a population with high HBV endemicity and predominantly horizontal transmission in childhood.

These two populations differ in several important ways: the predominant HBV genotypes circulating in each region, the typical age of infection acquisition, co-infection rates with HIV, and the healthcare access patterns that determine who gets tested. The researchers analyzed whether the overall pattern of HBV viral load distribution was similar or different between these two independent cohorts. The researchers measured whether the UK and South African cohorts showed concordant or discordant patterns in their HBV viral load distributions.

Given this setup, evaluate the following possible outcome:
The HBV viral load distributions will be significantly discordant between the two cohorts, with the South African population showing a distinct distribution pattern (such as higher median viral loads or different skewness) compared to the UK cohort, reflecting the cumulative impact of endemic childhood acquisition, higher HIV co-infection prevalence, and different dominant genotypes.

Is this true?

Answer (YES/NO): NO